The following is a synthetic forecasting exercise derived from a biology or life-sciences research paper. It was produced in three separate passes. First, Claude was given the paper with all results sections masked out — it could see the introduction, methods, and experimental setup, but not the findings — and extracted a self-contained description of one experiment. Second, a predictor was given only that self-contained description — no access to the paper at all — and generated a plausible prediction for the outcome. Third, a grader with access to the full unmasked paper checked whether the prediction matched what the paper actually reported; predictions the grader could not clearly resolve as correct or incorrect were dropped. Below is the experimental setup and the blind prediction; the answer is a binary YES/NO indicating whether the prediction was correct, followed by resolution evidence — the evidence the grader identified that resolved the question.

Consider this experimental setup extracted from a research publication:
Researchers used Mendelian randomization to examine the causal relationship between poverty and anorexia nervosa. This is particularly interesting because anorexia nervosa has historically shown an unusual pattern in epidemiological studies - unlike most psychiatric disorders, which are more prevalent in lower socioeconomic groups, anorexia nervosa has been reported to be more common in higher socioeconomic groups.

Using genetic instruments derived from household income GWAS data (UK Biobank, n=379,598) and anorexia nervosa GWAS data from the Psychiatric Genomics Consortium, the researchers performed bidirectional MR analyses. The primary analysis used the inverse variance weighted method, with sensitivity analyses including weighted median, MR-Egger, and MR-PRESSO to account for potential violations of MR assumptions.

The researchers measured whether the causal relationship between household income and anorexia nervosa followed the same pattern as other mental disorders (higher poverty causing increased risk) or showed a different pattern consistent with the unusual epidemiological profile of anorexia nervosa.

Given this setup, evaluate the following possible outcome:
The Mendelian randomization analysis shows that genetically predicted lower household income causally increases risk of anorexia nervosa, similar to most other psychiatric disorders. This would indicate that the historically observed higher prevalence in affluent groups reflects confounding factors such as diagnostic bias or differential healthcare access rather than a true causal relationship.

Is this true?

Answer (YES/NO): NO